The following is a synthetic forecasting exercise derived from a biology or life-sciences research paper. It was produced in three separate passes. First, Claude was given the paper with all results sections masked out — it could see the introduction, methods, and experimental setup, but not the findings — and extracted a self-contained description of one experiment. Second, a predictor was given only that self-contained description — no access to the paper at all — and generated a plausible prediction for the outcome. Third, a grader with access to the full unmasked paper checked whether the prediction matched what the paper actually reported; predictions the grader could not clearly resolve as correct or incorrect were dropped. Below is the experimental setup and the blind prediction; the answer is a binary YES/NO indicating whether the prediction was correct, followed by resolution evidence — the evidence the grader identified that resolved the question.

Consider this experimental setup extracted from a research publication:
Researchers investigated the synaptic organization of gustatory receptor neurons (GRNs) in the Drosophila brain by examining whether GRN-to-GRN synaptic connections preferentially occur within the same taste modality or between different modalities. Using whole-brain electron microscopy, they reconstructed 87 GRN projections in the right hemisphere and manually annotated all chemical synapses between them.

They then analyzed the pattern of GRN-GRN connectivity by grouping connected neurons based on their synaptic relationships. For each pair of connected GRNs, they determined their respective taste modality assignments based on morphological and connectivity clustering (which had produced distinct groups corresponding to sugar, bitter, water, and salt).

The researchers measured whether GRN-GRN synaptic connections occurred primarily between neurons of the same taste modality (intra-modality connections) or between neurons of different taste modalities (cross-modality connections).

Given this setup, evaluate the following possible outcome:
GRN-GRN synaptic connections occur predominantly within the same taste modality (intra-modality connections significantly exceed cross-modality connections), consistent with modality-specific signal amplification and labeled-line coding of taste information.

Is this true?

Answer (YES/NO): YES